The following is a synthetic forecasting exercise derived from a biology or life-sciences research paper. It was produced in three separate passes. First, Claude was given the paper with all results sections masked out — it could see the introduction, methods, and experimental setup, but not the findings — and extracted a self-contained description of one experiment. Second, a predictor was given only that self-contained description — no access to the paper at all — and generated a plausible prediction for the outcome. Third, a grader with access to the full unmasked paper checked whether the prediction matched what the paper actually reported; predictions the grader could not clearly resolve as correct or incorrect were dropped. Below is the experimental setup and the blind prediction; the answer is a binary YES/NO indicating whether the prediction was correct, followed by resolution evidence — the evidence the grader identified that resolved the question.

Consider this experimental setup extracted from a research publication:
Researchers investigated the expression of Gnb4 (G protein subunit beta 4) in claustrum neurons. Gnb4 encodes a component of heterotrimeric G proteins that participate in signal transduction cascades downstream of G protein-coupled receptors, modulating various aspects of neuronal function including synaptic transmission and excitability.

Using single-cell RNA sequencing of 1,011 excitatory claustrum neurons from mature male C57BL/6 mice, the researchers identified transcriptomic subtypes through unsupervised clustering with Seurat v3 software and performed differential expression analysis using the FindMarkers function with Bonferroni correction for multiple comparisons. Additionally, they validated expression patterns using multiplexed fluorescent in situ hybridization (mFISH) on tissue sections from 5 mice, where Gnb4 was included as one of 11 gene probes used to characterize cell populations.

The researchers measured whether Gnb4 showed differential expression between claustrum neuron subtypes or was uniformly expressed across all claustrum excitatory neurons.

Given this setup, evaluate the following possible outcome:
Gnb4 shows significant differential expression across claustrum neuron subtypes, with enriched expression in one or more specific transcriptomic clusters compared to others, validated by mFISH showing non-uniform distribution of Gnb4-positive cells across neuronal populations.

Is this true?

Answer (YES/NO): NO